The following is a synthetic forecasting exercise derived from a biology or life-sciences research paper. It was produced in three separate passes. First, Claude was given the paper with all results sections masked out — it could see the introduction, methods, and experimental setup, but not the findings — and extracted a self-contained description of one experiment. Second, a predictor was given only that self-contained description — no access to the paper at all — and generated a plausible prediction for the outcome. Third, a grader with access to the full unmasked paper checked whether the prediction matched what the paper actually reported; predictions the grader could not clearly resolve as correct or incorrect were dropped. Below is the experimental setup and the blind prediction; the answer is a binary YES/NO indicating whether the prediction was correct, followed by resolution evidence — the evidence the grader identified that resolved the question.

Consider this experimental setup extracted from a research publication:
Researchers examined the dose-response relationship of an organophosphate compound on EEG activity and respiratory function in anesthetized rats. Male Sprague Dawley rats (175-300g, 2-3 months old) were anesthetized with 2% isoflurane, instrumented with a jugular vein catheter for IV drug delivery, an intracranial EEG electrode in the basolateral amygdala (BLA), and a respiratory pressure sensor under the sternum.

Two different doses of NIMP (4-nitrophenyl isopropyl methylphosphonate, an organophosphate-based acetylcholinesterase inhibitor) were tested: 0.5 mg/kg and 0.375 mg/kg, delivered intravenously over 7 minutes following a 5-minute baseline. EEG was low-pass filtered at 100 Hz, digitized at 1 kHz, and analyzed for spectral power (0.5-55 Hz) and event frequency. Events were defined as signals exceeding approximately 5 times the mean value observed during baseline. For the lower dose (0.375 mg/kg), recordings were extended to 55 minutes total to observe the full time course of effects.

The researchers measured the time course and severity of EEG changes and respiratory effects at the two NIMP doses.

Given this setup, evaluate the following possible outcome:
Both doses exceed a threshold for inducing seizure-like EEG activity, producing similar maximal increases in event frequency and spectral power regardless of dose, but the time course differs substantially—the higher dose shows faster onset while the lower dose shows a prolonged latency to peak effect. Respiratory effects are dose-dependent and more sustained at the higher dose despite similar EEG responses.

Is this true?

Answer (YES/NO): NO